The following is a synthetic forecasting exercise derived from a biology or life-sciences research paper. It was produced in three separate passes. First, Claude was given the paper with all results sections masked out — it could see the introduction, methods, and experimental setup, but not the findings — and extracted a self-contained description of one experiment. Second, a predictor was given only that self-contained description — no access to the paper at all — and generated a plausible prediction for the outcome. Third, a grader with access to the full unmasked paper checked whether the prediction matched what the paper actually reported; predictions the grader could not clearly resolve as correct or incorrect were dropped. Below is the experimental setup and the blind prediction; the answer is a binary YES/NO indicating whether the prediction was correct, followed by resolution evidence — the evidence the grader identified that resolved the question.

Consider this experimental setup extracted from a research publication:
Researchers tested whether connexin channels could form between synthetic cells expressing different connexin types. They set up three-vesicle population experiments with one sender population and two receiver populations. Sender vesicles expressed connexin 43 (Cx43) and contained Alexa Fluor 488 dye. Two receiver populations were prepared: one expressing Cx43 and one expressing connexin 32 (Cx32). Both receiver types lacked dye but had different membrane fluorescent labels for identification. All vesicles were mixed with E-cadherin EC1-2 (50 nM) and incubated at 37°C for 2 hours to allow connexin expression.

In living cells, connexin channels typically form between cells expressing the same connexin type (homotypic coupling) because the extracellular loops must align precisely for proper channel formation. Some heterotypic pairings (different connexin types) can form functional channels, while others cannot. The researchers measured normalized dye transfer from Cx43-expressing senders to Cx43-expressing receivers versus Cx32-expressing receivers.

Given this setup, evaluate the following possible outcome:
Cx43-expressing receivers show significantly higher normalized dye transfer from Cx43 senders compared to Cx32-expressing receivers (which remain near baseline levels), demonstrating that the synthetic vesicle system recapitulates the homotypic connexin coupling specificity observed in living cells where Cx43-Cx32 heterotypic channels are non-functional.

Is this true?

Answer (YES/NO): YES